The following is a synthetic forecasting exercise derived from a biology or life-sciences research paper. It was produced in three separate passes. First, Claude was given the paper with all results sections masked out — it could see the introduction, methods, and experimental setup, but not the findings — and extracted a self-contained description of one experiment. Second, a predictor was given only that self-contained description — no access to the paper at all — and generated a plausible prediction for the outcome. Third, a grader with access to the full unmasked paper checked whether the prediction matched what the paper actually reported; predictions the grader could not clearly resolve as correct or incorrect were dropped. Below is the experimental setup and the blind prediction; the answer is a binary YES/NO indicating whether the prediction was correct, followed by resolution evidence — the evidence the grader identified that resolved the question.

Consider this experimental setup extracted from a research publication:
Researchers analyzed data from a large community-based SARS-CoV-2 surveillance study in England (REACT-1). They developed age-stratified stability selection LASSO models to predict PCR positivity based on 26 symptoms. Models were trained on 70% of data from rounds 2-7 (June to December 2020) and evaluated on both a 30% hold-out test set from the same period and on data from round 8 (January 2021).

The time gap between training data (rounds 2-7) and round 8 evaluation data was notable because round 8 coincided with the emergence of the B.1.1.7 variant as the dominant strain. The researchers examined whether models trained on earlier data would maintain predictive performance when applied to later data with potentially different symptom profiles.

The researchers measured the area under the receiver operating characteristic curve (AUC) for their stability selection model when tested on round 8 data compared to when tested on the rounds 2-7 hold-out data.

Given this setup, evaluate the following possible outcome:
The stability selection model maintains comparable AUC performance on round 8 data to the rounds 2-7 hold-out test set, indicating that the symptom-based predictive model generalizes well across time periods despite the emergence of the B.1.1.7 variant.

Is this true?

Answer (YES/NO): YES